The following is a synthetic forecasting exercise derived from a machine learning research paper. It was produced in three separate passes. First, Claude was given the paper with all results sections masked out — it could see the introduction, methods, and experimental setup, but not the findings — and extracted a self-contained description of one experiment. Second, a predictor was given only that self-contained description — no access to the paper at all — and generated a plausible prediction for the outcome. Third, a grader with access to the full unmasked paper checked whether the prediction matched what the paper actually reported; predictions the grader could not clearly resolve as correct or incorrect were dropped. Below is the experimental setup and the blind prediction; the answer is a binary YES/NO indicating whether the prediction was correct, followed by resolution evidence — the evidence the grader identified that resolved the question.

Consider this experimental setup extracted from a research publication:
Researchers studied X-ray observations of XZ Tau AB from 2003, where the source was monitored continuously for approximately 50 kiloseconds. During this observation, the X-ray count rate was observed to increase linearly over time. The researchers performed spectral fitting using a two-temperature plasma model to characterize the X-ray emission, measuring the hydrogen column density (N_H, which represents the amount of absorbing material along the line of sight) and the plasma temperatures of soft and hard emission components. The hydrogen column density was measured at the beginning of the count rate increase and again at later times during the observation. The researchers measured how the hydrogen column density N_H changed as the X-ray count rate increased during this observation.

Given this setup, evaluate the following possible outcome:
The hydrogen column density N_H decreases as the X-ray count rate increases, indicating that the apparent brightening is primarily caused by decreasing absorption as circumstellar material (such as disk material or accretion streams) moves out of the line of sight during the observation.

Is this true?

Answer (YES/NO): NO